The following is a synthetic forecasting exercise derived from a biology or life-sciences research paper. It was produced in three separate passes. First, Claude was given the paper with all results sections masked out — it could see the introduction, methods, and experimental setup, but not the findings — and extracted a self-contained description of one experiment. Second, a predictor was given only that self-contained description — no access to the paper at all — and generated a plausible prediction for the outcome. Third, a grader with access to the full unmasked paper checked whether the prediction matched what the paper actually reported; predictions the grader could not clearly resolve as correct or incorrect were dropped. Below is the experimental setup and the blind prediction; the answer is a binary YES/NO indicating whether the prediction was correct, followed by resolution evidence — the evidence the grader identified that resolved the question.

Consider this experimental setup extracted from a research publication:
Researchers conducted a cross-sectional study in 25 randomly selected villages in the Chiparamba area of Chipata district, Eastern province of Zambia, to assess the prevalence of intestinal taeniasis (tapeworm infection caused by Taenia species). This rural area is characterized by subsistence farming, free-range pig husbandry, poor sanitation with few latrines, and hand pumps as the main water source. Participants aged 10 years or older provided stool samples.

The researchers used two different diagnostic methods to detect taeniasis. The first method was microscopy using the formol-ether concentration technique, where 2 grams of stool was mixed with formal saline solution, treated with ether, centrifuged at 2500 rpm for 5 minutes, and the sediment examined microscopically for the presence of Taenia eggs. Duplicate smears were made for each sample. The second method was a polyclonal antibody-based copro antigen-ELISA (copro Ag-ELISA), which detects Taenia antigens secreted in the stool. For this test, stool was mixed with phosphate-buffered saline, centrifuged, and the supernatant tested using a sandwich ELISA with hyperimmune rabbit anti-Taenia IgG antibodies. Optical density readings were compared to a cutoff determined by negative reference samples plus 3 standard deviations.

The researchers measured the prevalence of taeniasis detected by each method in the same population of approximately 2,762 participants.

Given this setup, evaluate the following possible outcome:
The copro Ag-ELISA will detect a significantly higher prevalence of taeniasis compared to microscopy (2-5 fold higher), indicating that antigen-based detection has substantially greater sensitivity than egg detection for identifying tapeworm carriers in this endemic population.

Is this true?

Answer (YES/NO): NO